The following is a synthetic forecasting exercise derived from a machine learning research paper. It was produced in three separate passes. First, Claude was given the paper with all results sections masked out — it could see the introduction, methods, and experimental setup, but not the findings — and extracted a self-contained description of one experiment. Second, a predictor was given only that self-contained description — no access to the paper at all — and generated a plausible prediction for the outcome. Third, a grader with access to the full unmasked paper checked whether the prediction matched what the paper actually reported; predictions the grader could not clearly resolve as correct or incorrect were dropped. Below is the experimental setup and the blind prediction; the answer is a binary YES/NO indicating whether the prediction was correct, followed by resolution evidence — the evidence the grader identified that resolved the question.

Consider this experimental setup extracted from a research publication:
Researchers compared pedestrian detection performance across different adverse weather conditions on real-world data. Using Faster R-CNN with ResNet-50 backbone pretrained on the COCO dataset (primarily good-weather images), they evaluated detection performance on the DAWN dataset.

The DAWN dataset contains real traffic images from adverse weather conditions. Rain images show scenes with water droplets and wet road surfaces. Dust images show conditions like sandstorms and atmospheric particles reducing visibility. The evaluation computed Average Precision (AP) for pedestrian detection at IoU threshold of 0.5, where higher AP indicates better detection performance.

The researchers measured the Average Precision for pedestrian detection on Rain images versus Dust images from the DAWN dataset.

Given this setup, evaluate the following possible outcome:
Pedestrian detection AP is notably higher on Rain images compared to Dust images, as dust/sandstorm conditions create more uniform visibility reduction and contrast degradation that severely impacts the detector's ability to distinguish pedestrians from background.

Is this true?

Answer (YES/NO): YES